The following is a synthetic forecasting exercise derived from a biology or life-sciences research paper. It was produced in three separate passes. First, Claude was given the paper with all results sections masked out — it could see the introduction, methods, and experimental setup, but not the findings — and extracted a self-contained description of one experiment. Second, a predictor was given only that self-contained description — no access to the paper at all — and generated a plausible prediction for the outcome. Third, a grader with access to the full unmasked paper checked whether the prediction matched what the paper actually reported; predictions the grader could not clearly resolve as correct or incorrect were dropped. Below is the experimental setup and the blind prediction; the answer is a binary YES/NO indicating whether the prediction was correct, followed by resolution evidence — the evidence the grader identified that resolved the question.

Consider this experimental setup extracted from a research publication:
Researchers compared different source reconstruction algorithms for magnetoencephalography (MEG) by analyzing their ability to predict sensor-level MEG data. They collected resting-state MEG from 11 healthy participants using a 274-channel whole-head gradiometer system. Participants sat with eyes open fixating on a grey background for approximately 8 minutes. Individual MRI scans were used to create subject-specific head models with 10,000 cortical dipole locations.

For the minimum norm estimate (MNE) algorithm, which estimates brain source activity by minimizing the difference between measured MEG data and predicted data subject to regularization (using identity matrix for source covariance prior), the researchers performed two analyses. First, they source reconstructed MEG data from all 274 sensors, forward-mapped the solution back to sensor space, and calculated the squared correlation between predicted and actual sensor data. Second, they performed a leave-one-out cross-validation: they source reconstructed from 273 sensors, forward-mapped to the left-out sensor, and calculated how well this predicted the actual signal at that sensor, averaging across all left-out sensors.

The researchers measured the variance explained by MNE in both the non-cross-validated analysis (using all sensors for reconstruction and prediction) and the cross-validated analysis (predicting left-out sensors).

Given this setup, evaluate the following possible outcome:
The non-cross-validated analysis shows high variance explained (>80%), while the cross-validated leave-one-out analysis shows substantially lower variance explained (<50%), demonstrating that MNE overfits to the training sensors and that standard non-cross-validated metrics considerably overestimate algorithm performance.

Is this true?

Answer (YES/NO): YES